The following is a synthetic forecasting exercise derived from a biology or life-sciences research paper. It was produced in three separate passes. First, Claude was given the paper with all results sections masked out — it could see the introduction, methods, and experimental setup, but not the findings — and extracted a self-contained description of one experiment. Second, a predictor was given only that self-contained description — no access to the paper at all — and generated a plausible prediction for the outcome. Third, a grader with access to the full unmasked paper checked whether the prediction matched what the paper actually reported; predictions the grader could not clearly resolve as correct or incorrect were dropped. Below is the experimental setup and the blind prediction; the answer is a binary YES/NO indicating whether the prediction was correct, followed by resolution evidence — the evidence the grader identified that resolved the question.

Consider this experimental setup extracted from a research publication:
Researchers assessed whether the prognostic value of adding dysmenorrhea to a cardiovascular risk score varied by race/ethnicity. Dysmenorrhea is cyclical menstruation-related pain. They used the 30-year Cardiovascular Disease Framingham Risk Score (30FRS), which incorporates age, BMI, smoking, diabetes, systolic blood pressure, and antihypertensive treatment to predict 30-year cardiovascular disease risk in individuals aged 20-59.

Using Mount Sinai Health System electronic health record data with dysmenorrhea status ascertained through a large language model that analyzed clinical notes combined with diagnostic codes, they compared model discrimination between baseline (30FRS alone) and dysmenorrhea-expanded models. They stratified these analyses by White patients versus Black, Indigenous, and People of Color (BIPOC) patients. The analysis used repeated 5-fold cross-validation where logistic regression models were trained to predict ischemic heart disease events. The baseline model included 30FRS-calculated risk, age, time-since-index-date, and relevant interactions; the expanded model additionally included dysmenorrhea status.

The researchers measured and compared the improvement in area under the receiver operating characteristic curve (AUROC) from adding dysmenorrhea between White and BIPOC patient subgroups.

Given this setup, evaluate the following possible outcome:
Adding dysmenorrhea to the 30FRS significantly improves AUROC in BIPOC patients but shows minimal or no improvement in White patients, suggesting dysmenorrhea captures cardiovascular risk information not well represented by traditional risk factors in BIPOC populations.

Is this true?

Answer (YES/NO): YES